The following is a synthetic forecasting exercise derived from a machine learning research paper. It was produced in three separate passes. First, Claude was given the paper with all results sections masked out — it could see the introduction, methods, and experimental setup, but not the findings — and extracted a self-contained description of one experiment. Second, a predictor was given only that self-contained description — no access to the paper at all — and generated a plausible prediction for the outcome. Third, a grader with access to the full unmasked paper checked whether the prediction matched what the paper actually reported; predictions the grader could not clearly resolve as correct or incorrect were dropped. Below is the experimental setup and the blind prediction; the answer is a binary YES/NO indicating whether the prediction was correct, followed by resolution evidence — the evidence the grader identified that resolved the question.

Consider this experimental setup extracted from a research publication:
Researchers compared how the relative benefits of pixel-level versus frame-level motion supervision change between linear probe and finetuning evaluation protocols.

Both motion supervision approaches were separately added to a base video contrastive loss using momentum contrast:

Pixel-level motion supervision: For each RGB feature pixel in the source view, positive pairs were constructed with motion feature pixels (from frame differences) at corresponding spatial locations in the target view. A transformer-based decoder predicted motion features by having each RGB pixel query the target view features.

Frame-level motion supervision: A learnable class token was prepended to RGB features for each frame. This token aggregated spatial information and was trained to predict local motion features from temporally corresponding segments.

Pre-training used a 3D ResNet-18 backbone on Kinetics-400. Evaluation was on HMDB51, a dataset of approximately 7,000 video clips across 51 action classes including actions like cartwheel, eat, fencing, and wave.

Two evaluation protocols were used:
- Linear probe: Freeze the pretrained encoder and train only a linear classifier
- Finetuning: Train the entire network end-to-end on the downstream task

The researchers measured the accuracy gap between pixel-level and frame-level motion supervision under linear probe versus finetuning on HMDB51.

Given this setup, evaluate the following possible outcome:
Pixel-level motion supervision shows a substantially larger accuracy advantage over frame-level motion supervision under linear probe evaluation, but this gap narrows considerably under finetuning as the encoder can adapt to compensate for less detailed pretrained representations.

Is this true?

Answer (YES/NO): NO